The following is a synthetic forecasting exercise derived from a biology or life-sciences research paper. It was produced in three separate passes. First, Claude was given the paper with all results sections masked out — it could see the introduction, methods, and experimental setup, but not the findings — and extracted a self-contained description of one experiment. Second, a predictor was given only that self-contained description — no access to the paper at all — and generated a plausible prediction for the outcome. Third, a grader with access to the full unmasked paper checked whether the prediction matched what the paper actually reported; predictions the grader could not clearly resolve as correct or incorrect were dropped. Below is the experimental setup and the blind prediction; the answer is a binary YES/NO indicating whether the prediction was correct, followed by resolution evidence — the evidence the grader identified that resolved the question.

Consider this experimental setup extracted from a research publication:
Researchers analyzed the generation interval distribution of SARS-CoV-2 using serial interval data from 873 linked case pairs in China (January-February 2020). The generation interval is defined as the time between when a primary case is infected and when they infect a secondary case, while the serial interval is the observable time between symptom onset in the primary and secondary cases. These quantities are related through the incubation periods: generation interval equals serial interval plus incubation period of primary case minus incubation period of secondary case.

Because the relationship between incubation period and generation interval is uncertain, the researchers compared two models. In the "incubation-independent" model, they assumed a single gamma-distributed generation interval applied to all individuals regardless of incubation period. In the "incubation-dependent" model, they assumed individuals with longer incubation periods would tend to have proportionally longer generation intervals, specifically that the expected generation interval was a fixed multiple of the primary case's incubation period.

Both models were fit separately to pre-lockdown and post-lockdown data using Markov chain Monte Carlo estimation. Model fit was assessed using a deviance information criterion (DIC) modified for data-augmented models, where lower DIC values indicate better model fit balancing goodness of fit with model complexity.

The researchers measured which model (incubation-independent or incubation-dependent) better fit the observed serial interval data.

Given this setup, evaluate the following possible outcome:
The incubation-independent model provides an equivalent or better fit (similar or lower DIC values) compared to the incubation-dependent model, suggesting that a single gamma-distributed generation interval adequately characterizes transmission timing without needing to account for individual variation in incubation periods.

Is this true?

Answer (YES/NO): YES